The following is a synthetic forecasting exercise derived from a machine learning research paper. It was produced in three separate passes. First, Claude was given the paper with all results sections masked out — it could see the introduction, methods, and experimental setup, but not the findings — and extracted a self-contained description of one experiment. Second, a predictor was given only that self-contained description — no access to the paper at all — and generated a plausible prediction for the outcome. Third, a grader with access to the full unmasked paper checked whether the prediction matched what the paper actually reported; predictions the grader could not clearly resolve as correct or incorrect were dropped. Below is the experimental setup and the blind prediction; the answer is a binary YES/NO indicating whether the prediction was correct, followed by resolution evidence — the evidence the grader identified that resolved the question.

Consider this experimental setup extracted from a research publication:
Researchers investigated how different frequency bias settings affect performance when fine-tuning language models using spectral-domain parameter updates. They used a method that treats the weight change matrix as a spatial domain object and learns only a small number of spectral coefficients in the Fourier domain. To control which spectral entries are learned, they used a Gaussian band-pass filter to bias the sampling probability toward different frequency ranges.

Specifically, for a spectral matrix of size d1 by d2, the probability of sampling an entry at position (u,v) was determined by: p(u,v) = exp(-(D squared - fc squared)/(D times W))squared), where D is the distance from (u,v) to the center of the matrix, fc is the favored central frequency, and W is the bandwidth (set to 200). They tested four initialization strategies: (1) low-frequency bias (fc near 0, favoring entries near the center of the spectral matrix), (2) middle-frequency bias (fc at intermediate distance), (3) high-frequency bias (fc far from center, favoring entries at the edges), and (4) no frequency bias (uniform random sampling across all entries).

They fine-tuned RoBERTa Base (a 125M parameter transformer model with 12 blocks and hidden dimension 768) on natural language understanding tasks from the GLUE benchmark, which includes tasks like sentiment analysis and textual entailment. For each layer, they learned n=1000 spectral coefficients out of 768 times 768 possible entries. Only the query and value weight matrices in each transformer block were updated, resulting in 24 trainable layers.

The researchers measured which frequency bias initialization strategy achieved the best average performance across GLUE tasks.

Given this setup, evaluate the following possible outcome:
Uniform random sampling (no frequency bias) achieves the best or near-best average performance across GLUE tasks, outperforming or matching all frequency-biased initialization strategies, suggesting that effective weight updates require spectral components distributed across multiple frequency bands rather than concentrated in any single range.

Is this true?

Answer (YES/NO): NO